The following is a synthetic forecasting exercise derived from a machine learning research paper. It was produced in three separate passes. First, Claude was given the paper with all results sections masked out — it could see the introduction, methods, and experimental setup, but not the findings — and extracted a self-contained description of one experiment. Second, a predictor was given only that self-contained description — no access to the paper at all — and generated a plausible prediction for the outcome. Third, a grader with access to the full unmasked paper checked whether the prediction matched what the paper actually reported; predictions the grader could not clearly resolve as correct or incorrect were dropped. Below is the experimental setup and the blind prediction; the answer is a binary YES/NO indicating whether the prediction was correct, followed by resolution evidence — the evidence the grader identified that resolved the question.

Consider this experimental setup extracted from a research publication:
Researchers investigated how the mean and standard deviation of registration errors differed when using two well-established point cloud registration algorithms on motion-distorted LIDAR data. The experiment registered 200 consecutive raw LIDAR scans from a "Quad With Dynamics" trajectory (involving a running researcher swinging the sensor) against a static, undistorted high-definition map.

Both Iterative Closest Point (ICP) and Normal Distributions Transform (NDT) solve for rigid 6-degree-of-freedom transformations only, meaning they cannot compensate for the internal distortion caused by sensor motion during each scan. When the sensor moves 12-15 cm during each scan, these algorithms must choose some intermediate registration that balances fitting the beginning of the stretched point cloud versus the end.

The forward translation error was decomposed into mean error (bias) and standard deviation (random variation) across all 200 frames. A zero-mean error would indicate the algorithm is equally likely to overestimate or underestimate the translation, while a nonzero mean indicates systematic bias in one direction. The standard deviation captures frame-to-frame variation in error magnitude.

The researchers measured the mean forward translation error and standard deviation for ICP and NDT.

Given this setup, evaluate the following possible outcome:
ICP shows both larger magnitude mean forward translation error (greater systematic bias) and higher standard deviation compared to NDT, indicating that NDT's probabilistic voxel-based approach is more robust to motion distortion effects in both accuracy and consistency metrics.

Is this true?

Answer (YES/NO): YES